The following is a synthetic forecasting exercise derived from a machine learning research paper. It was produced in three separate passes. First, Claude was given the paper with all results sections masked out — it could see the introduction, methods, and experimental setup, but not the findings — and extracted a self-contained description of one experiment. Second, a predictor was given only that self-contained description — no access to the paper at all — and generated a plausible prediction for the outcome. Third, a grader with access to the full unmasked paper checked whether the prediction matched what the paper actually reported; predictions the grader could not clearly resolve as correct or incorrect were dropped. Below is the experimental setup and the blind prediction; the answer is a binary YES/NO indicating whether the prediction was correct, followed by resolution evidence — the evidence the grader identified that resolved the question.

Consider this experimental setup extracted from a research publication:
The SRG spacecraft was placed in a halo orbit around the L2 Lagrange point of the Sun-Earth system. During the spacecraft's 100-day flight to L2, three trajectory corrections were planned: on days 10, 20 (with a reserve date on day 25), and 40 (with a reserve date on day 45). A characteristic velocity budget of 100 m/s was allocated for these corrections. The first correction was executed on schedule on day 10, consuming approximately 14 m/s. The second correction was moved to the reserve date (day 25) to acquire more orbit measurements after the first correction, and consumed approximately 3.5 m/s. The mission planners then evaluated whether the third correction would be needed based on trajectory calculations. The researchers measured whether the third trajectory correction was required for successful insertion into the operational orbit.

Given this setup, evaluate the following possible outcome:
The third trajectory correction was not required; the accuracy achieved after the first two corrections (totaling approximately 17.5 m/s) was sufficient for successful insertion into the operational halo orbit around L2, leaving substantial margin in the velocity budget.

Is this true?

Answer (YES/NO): YES